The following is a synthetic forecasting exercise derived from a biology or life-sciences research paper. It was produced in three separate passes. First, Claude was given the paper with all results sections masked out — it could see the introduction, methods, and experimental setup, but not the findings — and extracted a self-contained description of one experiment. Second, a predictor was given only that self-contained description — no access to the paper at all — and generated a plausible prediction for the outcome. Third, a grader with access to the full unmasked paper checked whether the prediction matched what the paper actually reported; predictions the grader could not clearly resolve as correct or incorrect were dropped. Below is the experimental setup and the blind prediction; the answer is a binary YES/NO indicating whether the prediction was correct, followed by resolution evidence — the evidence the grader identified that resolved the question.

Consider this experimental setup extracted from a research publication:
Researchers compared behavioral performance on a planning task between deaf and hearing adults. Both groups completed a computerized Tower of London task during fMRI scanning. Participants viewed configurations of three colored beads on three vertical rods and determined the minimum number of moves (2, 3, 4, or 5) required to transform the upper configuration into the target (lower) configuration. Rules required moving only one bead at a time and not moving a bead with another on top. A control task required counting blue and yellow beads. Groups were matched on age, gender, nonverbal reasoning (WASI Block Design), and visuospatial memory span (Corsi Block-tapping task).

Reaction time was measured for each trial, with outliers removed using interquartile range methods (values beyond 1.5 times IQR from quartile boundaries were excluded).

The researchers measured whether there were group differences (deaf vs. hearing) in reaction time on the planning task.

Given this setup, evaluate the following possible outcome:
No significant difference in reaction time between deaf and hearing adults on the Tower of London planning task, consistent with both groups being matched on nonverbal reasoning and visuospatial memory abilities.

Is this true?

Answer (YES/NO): NO